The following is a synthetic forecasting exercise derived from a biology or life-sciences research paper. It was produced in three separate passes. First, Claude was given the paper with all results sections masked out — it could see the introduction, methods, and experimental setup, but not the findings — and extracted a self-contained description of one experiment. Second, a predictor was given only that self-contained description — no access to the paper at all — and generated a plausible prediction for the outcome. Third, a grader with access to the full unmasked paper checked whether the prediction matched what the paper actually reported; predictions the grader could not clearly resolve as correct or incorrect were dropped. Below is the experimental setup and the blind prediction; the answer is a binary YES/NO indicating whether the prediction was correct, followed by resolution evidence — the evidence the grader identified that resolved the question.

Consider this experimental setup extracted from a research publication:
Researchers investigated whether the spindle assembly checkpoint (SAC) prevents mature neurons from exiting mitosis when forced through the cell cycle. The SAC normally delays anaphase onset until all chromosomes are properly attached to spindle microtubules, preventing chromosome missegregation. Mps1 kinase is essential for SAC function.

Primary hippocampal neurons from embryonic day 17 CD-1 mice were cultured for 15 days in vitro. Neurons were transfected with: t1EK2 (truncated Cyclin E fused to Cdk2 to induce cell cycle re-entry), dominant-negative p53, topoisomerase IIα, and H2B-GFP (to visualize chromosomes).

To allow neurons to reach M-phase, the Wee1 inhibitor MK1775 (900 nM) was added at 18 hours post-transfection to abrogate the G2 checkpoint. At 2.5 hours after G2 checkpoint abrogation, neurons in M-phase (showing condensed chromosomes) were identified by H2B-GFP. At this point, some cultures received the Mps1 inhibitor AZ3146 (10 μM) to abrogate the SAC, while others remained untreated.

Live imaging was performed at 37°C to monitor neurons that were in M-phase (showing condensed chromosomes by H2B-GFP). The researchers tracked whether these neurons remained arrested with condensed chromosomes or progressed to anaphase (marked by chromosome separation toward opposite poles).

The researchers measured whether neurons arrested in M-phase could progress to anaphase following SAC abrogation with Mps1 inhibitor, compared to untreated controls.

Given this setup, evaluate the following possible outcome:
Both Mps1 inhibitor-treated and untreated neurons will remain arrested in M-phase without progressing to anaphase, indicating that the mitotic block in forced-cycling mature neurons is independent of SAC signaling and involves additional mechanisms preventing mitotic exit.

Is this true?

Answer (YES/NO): NO